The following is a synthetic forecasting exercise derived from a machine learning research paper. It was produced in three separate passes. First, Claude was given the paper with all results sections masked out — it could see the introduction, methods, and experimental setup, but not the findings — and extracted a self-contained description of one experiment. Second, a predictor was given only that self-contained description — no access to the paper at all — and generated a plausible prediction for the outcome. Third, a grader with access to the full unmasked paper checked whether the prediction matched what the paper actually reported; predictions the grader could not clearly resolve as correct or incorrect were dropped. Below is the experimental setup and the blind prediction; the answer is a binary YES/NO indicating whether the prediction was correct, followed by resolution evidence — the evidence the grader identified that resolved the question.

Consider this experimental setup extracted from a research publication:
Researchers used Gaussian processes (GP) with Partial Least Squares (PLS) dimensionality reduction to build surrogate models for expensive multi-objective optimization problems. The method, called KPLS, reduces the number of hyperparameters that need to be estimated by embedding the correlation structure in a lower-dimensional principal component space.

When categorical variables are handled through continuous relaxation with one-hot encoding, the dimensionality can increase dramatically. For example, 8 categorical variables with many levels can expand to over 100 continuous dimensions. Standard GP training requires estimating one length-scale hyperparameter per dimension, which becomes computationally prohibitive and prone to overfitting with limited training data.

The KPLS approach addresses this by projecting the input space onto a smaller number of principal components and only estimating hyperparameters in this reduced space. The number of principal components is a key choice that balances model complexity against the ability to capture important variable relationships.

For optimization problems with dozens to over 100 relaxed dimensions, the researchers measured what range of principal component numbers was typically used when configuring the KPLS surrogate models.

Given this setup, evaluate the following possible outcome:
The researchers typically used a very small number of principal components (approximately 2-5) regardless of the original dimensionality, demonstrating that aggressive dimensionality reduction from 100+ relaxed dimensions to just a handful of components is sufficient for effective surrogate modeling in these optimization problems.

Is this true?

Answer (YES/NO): YES